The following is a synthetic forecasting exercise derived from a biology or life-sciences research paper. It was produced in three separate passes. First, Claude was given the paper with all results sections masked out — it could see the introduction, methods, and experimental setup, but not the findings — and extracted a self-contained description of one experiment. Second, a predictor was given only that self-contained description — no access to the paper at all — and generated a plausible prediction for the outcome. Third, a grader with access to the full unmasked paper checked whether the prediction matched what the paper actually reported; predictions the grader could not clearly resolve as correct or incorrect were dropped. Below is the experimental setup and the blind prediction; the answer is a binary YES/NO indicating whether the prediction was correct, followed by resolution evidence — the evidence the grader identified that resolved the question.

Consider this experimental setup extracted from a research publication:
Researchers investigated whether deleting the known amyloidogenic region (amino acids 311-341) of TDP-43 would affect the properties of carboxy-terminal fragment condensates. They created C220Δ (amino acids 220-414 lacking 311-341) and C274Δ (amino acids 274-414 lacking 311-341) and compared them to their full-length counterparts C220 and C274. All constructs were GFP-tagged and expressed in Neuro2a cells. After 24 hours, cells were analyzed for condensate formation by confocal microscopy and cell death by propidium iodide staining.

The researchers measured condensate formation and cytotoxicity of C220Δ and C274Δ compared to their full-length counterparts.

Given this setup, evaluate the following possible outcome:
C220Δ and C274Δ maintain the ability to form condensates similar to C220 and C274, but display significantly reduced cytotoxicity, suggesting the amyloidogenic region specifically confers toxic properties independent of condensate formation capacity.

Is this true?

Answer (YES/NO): NO